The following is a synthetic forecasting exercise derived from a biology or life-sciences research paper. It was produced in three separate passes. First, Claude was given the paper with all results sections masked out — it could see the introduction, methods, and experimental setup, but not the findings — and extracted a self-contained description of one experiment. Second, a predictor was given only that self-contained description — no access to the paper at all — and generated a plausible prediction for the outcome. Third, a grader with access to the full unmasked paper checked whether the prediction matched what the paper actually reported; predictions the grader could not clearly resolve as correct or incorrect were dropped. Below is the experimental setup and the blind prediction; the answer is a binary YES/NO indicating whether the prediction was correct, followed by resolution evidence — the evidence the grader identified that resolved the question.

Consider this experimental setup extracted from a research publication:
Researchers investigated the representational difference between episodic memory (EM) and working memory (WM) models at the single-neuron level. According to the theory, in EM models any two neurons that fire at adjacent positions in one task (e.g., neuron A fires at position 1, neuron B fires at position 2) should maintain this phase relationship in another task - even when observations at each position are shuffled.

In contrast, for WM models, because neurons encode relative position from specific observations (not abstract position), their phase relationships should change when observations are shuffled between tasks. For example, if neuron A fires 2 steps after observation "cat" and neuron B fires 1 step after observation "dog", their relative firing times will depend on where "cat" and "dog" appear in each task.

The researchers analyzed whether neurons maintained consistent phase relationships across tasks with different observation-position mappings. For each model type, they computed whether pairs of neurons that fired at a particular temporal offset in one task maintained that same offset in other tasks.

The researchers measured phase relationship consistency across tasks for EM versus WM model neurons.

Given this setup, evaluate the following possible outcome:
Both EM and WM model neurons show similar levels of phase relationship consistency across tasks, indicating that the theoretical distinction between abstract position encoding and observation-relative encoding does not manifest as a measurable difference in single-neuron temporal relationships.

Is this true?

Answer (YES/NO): NO